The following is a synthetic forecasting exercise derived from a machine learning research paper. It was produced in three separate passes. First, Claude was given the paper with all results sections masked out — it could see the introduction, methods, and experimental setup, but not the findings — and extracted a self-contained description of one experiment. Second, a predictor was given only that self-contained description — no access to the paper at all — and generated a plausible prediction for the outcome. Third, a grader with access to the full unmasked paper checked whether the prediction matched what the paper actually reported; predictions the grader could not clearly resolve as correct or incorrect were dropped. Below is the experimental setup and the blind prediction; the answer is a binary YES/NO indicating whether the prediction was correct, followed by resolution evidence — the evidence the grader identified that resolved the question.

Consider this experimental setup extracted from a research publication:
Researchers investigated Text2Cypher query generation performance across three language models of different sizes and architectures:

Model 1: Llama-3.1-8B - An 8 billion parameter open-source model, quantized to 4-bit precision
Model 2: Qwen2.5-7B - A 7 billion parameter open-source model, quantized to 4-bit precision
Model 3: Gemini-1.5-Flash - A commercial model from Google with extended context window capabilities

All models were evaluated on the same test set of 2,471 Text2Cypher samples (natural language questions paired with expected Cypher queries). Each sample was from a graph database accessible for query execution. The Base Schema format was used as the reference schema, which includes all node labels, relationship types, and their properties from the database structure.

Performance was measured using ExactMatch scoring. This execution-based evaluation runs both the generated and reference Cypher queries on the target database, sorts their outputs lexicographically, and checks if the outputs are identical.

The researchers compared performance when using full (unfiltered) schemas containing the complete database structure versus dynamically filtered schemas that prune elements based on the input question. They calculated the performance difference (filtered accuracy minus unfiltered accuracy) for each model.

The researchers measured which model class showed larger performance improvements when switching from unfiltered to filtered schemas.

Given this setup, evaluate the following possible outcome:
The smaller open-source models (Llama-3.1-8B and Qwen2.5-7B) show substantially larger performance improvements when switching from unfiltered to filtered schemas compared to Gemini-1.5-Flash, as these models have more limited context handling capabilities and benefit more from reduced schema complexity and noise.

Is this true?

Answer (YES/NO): NO